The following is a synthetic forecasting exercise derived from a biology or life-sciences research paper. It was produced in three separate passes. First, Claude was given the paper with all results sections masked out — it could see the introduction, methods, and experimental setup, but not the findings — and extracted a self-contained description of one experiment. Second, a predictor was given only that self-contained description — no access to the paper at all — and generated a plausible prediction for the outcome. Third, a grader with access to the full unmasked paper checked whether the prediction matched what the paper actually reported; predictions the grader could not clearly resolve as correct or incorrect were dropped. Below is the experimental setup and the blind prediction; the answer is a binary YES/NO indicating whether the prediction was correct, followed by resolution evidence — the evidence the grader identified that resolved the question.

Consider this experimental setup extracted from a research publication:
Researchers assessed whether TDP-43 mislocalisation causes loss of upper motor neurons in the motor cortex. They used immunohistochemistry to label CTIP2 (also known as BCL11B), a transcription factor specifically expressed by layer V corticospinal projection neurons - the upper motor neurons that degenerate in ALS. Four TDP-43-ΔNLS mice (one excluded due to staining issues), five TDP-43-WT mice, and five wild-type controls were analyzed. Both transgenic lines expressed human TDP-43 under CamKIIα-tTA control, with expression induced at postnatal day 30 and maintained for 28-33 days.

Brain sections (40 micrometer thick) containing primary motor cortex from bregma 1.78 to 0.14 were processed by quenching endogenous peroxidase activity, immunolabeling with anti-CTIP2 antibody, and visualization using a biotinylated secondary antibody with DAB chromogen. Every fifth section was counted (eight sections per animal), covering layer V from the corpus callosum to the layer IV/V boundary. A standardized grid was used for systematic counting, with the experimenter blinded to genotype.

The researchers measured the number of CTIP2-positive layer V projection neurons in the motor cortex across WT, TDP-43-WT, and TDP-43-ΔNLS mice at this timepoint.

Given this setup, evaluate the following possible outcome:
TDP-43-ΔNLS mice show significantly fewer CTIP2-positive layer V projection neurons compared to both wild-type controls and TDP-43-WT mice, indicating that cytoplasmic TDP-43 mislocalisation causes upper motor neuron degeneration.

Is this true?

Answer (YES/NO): NO